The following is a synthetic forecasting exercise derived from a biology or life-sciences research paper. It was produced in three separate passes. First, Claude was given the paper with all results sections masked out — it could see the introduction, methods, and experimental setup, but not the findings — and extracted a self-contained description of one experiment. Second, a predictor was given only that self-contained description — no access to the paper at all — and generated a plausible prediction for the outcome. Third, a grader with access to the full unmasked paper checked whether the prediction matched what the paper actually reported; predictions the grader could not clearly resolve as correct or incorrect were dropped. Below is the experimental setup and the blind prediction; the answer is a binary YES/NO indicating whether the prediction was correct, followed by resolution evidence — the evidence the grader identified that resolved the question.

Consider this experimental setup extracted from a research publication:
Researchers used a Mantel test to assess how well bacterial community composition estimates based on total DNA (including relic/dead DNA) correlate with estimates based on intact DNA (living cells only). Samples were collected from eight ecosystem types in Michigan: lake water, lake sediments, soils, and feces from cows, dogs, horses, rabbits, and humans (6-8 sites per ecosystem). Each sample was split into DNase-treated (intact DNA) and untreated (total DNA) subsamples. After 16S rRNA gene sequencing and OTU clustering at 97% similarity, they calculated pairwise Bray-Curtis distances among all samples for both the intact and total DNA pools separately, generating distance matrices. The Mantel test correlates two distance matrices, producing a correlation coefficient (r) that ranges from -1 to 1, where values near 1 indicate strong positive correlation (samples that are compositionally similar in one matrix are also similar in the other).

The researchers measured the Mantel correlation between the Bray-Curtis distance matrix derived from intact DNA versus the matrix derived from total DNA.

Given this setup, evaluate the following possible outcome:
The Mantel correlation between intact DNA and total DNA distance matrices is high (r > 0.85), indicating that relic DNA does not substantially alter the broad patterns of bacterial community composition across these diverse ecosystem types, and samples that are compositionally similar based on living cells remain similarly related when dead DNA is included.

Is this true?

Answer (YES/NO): YES